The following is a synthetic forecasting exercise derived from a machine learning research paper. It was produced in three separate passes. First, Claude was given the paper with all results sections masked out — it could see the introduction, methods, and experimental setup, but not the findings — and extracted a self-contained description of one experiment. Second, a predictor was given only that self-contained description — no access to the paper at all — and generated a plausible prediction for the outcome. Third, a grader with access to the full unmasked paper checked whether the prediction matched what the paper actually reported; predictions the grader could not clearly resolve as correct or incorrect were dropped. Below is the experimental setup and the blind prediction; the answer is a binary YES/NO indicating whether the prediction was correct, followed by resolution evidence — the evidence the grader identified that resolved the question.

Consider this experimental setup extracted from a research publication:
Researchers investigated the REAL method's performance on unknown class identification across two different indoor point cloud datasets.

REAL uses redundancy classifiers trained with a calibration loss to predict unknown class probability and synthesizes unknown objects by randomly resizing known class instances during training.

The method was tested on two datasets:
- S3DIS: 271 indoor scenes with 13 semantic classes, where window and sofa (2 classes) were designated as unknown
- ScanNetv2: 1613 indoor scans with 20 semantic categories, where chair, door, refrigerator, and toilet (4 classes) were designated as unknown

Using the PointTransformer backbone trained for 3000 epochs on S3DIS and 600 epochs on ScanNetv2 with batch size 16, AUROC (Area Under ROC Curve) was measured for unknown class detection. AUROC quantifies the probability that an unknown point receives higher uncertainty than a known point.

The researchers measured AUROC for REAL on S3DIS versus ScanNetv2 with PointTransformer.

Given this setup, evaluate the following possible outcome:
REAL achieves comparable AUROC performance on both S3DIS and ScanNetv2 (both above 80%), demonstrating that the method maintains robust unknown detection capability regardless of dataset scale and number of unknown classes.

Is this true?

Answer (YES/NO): YES